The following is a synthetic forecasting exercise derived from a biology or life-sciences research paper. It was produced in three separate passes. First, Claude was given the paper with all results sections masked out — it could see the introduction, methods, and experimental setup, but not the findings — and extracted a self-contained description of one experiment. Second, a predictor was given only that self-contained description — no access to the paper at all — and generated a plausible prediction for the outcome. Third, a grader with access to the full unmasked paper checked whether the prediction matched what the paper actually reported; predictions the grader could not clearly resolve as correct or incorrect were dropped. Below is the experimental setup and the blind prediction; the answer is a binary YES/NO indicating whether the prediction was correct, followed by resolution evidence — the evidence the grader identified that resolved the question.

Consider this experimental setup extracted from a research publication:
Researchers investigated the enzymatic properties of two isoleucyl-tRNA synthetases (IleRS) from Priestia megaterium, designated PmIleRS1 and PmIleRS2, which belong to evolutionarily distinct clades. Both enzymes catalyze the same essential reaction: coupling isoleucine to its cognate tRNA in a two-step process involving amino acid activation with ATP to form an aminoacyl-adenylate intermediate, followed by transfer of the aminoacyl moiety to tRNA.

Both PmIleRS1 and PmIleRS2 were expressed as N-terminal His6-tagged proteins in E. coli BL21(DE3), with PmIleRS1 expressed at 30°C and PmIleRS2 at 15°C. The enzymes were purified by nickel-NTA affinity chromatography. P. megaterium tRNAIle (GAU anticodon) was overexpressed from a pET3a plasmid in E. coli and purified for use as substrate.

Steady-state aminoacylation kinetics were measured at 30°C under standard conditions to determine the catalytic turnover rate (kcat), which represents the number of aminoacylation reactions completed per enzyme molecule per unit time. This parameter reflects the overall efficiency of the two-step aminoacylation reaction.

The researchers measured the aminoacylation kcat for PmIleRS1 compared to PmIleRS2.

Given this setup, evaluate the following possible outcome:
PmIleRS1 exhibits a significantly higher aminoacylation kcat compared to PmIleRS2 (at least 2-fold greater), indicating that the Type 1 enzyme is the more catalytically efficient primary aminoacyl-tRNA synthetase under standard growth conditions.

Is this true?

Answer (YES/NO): YES